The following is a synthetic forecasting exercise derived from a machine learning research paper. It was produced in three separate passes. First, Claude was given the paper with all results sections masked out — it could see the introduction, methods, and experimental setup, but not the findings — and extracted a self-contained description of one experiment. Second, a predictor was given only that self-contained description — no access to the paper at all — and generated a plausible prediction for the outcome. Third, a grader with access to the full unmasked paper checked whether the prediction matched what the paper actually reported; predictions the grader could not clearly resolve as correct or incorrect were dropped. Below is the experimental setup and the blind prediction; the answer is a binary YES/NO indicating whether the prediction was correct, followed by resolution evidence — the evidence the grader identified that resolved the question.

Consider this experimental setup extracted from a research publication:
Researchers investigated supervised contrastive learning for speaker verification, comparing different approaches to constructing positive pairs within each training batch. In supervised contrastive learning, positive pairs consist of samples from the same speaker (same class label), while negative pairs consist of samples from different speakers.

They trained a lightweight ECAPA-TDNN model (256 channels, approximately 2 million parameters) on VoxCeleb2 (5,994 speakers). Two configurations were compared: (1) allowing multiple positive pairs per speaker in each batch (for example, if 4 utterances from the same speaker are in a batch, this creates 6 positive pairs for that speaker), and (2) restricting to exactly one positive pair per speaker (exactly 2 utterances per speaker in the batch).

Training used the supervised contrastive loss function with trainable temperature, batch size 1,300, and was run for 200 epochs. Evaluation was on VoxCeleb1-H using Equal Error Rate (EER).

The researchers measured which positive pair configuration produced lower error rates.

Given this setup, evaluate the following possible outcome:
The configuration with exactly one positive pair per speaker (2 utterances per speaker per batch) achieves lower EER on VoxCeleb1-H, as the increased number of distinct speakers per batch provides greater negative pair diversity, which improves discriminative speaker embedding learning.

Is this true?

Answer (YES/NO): YES